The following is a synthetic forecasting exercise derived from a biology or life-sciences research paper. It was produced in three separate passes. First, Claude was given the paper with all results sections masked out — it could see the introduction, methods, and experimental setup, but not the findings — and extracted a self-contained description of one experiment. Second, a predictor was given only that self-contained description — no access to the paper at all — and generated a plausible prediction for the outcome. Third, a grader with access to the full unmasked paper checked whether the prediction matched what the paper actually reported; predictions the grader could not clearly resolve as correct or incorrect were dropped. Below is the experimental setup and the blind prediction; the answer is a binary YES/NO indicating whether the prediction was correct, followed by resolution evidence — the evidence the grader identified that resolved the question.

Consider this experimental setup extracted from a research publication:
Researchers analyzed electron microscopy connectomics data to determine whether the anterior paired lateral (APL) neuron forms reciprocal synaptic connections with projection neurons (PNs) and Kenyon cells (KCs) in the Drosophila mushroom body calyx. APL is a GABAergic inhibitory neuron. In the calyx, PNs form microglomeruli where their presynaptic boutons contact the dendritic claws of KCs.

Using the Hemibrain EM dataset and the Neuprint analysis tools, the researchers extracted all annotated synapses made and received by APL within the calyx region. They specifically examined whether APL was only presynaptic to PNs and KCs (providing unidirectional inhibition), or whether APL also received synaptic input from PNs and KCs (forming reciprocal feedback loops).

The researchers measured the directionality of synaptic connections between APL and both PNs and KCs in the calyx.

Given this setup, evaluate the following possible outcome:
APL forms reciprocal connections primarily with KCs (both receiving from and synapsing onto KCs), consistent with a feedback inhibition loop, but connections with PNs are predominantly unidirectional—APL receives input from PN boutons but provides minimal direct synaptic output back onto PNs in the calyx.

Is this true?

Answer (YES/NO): NO